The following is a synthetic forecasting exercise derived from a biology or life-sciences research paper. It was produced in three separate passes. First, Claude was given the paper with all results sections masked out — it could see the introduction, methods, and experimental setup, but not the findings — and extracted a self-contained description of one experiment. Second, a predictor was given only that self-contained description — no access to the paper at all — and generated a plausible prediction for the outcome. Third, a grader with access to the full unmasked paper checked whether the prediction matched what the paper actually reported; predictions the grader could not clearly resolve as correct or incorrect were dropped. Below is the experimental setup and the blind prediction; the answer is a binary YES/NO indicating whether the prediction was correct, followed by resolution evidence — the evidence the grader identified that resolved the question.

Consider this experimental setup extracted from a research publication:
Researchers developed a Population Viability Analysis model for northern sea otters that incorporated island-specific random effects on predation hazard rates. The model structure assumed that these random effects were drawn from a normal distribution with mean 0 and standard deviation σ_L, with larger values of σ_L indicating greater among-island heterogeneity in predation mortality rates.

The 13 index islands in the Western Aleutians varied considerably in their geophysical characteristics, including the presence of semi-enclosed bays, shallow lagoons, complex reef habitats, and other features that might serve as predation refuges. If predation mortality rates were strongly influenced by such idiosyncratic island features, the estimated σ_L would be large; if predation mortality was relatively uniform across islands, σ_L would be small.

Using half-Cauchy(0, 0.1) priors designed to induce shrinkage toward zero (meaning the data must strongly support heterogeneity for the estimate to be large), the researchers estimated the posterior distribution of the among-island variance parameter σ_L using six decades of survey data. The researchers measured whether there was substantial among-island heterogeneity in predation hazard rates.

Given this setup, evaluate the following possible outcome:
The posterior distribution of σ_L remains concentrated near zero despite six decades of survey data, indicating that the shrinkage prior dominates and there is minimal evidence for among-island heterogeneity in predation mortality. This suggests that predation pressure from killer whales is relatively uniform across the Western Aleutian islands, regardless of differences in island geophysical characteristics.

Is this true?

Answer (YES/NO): NO